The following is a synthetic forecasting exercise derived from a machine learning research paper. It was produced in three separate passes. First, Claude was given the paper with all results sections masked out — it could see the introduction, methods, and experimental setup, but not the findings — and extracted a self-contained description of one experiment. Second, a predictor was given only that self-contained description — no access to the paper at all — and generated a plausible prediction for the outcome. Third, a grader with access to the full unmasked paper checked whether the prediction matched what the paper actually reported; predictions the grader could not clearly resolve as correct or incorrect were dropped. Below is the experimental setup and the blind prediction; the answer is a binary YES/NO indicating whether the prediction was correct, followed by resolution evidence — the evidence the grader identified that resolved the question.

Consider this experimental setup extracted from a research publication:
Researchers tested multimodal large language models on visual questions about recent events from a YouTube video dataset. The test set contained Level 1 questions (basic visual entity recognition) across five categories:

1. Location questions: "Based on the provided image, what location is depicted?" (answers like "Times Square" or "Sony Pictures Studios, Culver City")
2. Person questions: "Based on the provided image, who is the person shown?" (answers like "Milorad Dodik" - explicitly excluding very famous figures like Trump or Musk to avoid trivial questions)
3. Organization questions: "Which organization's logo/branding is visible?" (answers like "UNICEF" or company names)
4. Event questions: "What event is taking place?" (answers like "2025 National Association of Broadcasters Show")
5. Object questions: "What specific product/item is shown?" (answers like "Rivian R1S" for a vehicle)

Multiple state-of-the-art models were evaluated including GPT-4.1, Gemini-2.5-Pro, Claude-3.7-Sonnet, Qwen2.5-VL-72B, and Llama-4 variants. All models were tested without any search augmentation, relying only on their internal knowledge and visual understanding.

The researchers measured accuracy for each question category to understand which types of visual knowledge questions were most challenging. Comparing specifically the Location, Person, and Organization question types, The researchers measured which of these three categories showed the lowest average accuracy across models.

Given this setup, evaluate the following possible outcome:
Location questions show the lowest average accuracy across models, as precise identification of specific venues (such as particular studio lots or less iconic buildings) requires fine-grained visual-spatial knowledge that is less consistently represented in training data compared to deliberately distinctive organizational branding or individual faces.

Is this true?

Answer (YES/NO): NO